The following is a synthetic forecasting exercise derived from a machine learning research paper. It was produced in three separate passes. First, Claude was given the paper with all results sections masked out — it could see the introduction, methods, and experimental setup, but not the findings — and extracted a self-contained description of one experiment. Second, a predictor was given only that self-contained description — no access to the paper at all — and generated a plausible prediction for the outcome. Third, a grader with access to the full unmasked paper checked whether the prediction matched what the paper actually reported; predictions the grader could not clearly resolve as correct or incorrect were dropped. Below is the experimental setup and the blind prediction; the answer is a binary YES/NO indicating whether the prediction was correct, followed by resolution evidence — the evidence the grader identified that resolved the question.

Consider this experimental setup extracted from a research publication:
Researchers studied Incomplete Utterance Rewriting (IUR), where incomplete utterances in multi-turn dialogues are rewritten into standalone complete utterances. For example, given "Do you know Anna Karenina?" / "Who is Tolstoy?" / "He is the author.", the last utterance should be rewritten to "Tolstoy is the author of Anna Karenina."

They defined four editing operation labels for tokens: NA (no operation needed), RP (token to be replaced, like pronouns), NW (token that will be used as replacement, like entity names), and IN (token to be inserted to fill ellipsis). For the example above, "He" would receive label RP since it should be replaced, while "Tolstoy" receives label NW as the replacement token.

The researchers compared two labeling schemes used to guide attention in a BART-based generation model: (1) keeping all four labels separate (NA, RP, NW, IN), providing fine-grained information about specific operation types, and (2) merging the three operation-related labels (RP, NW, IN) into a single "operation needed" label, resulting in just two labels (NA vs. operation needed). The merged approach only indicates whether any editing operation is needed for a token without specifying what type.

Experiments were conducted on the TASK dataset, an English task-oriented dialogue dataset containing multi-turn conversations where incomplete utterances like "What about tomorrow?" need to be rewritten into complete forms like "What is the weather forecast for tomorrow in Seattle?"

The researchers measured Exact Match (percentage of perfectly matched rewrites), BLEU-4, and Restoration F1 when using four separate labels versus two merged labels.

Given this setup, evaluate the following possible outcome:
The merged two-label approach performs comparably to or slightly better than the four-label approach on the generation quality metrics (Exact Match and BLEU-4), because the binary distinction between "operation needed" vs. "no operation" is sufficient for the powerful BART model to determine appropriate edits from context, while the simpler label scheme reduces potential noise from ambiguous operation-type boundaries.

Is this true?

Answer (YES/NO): NO